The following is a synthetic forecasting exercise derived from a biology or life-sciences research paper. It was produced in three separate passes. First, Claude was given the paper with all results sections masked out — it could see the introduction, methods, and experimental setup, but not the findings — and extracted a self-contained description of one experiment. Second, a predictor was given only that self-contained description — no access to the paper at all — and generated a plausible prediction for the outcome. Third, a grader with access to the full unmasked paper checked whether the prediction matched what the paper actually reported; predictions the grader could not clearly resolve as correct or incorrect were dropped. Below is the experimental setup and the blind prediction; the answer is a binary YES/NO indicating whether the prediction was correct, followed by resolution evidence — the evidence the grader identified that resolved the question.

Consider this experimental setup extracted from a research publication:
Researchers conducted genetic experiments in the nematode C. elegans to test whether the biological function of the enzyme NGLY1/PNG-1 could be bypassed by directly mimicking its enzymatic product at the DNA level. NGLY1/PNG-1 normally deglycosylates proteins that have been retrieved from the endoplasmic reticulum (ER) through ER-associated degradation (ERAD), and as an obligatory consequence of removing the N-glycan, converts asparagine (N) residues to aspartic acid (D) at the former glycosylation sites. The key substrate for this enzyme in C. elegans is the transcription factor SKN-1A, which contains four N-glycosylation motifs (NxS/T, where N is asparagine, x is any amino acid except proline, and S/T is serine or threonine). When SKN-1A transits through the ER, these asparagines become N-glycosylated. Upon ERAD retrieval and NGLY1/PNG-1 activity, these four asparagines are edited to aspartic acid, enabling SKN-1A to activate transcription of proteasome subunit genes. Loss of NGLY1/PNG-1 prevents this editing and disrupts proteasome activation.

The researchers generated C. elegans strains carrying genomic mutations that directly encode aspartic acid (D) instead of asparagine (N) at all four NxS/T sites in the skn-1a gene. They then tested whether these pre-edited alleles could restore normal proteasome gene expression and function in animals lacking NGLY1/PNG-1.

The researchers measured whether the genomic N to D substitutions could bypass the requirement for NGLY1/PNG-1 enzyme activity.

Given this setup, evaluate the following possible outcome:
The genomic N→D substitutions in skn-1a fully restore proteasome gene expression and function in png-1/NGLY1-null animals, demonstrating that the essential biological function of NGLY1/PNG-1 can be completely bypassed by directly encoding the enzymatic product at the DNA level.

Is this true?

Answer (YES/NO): YES